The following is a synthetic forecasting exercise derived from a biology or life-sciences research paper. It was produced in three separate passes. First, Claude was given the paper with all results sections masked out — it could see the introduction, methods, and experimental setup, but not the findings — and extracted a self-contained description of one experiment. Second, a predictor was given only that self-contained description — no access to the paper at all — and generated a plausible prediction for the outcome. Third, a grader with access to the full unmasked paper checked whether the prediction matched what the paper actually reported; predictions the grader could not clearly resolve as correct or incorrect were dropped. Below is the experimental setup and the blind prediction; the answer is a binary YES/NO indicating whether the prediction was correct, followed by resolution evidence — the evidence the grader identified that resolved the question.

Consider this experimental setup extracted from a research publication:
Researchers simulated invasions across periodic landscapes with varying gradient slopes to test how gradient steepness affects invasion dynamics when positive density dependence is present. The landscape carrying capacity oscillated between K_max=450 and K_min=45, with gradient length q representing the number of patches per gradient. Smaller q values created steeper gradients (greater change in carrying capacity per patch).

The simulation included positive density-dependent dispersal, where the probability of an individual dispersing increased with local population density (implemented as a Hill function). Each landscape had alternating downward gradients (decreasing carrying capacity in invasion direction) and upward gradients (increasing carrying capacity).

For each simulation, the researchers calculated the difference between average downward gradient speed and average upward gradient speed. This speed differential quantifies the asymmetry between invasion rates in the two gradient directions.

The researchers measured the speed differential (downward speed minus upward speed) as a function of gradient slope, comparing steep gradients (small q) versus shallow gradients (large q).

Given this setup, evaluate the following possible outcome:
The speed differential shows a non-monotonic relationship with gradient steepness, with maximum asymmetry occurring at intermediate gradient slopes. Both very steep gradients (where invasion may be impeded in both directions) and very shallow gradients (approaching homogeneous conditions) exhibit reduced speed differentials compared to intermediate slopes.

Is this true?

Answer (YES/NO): YES